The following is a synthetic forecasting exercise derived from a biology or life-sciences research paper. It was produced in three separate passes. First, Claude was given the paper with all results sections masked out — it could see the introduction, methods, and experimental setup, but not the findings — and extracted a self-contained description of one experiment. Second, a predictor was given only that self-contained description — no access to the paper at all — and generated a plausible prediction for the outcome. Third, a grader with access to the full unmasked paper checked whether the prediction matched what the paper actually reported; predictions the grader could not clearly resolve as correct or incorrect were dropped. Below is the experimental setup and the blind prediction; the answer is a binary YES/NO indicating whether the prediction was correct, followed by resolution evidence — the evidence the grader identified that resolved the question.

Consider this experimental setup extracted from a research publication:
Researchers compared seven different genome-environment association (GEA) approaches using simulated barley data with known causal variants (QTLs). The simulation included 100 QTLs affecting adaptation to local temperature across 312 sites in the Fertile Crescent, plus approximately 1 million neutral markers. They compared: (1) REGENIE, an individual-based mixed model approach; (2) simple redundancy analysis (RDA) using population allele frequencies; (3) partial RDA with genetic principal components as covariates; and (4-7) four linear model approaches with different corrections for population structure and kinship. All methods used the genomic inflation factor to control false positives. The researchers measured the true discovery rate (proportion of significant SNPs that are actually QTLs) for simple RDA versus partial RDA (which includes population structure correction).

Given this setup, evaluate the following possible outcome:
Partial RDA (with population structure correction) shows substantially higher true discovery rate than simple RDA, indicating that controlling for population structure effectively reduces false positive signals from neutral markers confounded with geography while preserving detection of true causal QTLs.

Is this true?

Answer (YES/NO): NO